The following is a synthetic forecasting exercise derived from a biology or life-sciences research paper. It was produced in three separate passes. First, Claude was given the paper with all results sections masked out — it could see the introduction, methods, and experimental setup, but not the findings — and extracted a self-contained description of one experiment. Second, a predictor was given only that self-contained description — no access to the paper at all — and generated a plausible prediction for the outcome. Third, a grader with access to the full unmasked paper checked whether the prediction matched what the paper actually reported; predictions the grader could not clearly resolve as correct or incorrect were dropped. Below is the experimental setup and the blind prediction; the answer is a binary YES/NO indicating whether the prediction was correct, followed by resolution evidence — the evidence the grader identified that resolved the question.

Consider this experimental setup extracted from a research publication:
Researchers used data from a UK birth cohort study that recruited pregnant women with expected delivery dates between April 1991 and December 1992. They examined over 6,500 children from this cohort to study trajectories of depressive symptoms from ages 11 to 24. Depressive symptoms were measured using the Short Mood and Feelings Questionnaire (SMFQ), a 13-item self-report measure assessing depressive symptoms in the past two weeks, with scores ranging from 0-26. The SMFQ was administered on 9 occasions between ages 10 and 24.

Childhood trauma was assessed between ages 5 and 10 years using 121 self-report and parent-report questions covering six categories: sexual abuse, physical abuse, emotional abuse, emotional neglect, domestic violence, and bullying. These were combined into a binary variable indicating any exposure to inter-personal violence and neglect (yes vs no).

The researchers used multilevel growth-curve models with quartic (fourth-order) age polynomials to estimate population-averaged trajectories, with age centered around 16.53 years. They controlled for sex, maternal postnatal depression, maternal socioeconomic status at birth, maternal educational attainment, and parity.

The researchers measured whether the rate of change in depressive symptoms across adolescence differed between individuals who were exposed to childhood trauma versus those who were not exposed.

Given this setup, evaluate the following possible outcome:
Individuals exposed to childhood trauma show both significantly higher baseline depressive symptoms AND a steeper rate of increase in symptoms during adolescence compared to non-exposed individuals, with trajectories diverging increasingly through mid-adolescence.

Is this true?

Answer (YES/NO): NO